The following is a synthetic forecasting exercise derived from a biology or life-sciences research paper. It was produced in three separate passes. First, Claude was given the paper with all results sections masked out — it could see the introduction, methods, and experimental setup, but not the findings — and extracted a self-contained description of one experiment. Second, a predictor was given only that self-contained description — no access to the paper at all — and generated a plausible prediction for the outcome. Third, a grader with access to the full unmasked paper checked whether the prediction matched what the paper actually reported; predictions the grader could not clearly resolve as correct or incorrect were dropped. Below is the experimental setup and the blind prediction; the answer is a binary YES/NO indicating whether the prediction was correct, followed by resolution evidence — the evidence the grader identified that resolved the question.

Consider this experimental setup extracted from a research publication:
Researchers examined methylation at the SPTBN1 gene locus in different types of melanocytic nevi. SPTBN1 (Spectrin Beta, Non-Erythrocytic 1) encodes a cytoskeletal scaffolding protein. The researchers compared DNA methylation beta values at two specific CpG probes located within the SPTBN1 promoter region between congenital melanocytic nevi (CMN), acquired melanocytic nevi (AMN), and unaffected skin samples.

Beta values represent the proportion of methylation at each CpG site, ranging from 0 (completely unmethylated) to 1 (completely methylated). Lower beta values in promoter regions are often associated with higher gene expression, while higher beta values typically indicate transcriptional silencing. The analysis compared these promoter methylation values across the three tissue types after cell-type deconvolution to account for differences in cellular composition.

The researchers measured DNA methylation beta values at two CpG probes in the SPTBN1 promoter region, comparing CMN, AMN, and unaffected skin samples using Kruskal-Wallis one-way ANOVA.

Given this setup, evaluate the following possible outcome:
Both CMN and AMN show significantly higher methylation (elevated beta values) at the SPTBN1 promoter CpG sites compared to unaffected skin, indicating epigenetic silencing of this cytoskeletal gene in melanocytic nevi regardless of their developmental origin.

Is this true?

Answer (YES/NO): NO